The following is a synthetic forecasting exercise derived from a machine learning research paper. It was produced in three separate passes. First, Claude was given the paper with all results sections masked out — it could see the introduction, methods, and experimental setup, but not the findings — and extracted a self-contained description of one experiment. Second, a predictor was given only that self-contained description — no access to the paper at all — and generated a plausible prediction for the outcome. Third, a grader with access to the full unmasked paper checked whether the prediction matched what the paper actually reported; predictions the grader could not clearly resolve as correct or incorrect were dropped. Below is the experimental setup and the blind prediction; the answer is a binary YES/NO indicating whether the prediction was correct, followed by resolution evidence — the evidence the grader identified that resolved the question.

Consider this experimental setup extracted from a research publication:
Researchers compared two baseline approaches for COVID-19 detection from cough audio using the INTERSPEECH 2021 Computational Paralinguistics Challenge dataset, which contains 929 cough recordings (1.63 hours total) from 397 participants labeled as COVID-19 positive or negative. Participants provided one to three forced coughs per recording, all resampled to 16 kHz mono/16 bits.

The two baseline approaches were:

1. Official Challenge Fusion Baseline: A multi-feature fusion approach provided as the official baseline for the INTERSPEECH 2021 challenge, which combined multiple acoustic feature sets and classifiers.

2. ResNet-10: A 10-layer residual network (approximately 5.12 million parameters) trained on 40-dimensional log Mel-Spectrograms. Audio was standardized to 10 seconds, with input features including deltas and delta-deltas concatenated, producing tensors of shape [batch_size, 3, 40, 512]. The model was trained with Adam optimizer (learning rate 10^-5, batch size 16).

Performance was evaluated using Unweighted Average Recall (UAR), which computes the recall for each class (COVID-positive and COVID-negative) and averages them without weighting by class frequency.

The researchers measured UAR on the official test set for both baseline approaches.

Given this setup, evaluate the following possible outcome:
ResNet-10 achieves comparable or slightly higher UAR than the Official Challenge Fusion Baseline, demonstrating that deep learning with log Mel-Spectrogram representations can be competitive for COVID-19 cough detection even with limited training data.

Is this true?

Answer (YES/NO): NO